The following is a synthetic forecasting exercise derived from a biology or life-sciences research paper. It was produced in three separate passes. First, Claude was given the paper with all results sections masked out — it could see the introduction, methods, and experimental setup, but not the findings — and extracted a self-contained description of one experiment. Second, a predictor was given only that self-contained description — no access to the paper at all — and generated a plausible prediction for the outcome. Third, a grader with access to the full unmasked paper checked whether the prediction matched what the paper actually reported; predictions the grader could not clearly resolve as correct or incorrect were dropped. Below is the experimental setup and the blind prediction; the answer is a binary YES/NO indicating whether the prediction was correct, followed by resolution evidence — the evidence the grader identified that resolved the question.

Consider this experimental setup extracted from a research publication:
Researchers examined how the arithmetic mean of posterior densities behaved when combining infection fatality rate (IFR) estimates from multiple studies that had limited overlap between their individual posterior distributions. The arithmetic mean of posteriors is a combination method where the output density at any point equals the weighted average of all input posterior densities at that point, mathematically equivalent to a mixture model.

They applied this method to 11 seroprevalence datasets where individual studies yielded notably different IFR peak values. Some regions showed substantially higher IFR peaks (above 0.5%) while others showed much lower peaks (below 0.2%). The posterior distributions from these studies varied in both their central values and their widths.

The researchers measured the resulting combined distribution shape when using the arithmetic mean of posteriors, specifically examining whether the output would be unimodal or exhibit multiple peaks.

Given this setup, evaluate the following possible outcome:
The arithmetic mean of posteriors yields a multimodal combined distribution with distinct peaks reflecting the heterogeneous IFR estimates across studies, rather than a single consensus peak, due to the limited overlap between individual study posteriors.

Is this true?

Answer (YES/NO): YES